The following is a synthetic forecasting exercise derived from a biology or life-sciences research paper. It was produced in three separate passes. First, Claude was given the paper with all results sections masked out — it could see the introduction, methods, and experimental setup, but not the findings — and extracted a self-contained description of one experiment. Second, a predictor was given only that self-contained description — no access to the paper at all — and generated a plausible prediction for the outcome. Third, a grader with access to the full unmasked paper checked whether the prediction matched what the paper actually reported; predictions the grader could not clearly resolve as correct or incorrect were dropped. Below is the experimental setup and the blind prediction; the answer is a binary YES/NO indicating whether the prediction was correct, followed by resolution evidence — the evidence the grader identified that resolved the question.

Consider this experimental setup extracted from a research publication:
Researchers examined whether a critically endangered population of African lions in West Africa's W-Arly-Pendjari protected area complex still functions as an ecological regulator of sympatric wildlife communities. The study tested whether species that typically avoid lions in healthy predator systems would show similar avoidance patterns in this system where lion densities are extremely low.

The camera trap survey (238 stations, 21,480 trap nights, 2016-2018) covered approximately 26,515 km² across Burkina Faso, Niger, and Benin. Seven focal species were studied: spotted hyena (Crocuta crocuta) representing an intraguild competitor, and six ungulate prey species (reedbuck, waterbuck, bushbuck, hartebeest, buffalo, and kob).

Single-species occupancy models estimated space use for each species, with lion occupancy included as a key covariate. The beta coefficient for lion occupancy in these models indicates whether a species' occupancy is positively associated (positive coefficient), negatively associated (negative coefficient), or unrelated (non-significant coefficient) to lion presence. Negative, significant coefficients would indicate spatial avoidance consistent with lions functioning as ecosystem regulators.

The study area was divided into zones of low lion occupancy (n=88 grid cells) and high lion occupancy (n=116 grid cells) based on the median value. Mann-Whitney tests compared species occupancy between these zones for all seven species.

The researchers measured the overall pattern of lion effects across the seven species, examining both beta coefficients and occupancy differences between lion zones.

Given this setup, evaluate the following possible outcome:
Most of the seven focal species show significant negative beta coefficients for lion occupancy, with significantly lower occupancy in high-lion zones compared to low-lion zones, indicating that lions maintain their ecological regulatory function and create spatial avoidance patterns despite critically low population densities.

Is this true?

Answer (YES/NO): NO